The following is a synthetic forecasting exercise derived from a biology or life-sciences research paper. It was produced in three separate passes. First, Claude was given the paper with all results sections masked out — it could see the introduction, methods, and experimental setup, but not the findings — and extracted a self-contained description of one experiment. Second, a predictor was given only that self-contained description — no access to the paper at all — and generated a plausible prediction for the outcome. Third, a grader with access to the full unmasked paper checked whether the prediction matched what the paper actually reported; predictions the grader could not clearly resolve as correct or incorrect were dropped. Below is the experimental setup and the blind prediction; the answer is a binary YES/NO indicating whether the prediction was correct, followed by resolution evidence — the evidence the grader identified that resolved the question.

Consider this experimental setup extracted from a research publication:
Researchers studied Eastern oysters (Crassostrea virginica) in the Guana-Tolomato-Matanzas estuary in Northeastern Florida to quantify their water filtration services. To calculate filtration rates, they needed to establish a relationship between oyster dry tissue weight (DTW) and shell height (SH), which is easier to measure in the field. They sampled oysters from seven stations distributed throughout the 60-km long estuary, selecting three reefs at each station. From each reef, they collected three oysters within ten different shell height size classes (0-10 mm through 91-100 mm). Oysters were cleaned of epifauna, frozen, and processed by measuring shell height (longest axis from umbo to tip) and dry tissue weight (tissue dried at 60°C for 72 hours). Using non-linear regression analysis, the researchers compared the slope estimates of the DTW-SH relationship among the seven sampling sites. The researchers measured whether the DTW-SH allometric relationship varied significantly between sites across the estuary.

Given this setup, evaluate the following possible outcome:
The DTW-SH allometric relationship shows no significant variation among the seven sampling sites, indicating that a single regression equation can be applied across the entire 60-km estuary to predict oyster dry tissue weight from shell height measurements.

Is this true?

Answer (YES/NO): YES